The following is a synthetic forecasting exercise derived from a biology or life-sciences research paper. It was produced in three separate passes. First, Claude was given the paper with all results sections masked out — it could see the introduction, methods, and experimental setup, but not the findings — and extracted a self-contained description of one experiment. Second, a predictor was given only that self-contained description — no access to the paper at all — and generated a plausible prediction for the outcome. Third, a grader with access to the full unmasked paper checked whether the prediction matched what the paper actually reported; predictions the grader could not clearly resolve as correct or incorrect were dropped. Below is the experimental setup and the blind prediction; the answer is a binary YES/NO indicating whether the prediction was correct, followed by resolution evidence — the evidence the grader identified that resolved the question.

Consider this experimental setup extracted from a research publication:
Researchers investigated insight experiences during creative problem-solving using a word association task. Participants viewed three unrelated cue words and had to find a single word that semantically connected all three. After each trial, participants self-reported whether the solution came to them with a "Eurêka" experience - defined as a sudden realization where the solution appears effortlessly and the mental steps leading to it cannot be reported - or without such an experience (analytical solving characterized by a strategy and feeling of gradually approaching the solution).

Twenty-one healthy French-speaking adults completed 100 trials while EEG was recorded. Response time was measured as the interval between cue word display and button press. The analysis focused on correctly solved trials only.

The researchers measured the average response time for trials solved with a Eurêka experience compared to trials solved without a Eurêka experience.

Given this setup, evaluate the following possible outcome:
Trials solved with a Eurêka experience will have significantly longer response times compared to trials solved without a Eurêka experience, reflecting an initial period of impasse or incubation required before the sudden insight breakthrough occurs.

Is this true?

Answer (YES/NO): NO